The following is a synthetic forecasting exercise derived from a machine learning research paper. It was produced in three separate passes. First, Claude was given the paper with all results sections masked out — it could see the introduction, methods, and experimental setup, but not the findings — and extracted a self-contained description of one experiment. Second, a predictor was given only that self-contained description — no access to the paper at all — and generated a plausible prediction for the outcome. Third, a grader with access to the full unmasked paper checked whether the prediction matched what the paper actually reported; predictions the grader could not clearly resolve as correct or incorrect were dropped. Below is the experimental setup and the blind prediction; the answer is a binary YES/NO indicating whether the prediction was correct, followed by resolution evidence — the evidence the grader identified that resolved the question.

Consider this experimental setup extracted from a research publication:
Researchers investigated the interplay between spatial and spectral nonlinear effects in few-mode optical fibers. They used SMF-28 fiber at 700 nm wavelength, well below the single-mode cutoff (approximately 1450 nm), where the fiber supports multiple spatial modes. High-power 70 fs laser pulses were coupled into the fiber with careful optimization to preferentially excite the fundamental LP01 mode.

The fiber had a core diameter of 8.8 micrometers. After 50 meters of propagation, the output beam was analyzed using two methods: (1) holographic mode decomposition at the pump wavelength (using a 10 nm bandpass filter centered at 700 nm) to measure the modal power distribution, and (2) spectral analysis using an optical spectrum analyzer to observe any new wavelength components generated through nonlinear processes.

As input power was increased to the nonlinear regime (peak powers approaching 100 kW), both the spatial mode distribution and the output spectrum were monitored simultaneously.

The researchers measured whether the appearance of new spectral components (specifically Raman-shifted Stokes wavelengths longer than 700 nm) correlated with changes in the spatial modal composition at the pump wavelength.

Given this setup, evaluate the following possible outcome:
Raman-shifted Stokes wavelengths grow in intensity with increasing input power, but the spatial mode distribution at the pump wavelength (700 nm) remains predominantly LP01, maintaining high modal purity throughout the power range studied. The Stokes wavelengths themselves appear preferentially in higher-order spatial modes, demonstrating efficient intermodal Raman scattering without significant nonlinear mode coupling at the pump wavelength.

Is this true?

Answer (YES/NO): NO